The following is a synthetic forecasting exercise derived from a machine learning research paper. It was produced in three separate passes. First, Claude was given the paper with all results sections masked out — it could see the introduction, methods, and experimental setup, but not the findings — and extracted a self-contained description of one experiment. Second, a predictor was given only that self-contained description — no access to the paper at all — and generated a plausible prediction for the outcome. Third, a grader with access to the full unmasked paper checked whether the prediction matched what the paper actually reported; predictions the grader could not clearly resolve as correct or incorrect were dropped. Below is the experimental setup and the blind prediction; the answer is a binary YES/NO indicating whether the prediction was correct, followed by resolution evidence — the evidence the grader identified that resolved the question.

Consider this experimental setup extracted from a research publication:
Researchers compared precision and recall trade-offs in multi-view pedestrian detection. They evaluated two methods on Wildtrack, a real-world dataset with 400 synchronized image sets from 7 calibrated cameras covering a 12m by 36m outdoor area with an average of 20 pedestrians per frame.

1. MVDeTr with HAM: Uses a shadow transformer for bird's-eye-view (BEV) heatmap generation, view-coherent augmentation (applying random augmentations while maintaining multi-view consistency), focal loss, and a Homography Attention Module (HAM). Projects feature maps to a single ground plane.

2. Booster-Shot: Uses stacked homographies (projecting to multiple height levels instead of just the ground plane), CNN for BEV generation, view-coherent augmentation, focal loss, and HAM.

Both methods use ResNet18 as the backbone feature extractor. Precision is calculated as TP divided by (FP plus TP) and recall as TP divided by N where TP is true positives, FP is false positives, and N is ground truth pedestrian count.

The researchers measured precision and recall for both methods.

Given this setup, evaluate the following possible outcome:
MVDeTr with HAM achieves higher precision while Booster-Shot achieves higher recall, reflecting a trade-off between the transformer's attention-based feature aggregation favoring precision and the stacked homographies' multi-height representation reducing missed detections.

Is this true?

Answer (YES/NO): YES